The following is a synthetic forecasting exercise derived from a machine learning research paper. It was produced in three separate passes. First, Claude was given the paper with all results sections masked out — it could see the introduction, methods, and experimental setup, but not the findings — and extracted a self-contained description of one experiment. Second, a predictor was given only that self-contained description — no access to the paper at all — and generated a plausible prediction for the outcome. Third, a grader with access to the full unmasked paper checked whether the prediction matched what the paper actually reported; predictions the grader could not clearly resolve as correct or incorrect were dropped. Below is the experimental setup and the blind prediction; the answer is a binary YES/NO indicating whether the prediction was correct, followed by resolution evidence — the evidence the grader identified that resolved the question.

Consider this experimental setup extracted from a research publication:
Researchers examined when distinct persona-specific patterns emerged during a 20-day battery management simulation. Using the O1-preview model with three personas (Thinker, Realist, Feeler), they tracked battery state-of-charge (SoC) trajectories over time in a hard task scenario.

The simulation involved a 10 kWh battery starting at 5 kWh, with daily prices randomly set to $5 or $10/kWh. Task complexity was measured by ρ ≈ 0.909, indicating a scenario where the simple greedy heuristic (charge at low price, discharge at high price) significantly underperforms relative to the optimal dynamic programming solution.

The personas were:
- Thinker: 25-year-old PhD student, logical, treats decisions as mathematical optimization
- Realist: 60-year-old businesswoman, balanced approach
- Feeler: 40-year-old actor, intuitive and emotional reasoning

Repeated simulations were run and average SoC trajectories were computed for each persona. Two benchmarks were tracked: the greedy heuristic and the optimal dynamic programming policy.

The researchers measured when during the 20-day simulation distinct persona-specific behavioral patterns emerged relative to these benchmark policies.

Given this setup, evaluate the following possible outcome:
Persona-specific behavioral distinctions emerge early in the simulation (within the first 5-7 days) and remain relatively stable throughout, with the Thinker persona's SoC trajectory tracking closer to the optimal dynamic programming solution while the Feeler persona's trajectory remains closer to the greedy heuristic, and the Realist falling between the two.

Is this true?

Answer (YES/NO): NO